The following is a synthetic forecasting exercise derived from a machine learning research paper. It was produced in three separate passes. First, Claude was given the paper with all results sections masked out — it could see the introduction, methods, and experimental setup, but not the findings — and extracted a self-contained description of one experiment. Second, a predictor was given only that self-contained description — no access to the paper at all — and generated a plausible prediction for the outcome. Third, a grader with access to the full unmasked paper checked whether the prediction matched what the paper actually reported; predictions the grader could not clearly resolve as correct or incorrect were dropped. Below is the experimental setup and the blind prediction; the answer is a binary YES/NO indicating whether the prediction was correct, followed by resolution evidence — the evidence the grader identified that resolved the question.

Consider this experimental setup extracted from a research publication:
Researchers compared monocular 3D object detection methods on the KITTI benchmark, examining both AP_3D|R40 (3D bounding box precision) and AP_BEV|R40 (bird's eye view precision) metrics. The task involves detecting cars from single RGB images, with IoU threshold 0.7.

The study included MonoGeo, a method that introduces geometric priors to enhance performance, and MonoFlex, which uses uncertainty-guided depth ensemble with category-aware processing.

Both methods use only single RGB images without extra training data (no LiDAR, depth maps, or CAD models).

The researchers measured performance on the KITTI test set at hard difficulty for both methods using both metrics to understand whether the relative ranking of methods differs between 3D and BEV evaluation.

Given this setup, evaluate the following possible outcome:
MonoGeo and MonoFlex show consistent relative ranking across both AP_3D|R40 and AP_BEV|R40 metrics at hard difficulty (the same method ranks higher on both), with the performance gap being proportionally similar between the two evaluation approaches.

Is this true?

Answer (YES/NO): YES